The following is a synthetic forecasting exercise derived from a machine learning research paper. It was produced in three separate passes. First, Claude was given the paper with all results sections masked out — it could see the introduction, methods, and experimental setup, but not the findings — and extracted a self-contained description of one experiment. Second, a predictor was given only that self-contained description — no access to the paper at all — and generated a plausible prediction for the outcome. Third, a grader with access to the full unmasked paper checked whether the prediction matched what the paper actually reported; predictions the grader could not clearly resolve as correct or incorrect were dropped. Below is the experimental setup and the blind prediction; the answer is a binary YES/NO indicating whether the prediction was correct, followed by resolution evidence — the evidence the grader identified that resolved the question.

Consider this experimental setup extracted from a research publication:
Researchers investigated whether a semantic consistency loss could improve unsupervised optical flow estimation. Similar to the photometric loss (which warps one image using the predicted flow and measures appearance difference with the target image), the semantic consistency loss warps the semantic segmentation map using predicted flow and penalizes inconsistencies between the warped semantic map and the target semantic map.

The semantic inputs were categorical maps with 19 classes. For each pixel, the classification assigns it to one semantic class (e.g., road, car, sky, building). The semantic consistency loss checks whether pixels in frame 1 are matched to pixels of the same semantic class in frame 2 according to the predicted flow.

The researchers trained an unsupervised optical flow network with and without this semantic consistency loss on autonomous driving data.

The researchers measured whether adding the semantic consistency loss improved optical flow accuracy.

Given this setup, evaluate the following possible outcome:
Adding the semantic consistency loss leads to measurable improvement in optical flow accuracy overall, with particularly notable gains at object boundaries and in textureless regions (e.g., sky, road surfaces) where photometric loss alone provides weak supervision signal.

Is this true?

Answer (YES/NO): NO